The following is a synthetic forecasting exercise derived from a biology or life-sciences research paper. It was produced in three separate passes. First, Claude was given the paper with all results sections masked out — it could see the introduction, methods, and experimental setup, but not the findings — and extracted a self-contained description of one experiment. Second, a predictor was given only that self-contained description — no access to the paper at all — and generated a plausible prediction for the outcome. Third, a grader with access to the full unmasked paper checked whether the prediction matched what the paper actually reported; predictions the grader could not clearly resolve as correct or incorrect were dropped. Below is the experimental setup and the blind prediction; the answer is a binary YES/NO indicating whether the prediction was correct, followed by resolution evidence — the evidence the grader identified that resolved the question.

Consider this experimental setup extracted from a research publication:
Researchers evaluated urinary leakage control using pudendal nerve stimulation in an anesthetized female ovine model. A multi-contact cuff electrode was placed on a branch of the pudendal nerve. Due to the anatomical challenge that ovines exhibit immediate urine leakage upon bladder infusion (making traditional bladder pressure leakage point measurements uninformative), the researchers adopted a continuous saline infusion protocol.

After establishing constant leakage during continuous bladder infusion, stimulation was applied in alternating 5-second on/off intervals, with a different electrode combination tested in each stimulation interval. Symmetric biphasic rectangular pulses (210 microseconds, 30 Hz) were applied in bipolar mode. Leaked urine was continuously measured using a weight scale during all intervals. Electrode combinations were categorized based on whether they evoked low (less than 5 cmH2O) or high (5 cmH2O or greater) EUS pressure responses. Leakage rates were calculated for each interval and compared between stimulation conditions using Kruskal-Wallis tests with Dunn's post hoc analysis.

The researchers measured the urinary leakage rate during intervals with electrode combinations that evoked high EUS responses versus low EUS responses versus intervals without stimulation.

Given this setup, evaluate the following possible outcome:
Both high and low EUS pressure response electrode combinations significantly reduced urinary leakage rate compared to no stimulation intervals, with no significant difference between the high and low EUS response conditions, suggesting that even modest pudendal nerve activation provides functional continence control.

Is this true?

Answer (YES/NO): NO